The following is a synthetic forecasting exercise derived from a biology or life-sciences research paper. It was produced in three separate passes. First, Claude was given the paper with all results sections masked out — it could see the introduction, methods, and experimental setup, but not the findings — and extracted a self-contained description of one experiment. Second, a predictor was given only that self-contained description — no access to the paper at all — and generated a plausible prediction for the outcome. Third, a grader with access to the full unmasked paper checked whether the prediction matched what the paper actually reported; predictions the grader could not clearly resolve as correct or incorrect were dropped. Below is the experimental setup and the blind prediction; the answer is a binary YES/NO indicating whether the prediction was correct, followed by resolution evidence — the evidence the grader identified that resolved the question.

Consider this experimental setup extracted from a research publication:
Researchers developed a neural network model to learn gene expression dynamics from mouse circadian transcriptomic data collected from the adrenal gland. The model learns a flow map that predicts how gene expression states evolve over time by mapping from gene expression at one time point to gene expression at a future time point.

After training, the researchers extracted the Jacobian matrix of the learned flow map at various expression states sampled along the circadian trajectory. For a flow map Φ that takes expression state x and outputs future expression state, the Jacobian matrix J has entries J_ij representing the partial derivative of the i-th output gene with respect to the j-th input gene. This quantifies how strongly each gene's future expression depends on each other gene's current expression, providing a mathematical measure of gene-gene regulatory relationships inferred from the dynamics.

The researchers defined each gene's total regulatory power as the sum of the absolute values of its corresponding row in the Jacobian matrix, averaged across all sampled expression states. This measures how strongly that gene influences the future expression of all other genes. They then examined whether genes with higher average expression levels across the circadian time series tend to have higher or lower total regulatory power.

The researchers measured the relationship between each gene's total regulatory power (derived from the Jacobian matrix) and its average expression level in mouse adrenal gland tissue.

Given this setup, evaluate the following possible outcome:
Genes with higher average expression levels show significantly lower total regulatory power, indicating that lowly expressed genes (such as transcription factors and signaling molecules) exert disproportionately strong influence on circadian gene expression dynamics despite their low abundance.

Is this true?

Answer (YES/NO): NO